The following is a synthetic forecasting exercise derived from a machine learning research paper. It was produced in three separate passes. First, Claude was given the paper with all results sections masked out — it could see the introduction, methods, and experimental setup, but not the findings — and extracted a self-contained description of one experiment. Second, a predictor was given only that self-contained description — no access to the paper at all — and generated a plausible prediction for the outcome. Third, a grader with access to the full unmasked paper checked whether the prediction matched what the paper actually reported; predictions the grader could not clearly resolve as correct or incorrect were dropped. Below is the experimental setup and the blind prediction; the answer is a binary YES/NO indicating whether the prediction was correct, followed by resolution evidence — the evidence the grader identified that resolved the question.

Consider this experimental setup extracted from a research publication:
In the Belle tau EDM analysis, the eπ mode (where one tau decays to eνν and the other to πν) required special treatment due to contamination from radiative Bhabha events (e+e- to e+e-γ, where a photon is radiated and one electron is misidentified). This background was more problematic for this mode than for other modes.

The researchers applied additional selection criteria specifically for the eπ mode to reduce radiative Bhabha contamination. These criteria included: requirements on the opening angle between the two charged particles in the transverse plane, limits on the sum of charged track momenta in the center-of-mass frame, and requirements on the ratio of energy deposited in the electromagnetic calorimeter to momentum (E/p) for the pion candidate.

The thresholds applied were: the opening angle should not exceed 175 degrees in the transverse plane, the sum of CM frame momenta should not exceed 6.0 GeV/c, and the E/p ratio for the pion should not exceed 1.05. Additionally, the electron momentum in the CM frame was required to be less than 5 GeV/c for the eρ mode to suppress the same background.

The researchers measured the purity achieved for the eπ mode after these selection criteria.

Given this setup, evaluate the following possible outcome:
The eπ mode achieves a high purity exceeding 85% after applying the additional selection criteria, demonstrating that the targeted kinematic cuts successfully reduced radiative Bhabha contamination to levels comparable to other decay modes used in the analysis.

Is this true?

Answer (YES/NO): YES